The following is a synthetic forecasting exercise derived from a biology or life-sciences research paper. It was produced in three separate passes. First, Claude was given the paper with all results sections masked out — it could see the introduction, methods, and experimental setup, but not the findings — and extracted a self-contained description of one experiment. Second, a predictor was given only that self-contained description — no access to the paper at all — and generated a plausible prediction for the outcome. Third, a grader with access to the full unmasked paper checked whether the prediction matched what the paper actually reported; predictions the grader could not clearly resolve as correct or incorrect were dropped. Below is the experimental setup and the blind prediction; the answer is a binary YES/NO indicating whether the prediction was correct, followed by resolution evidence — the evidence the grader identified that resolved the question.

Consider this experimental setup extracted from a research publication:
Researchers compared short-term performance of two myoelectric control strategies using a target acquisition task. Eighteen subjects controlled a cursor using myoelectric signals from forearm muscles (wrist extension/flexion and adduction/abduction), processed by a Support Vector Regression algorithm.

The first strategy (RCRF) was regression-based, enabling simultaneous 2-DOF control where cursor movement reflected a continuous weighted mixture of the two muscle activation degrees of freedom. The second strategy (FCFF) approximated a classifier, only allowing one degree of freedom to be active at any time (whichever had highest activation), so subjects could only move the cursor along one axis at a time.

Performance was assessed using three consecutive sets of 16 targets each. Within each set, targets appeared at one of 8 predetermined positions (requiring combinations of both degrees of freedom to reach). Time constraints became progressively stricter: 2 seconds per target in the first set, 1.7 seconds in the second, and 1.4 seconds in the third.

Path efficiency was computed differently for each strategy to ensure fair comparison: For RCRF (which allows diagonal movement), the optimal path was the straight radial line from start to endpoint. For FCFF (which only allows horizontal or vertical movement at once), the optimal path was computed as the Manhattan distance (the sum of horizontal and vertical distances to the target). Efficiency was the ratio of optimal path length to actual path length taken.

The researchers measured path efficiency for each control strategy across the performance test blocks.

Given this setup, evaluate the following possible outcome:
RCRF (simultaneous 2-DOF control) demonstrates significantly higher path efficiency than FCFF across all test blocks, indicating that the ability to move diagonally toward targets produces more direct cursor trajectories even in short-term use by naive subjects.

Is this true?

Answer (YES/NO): NO